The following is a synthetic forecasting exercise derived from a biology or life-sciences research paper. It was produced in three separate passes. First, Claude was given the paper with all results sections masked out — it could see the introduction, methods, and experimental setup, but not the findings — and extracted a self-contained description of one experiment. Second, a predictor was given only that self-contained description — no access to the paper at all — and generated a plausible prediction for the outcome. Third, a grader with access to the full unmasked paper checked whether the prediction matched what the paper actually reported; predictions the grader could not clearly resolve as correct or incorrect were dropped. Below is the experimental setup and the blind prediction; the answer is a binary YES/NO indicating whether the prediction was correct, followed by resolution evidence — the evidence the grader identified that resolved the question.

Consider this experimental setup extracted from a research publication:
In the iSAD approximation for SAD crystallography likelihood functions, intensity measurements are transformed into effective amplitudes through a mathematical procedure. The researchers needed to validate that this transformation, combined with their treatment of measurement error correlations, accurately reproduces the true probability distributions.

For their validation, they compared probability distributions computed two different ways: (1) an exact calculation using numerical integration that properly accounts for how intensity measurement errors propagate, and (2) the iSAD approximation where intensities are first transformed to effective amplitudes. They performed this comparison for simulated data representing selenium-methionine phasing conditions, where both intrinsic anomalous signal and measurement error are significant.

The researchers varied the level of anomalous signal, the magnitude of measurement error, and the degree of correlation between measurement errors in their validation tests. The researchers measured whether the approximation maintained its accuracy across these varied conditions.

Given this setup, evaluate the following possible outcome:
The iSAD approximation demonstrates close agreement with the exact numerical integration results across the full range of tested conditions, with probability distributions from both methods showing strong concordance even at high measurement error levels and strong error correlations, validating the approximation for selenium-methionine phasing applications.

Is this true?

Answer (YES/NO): YES